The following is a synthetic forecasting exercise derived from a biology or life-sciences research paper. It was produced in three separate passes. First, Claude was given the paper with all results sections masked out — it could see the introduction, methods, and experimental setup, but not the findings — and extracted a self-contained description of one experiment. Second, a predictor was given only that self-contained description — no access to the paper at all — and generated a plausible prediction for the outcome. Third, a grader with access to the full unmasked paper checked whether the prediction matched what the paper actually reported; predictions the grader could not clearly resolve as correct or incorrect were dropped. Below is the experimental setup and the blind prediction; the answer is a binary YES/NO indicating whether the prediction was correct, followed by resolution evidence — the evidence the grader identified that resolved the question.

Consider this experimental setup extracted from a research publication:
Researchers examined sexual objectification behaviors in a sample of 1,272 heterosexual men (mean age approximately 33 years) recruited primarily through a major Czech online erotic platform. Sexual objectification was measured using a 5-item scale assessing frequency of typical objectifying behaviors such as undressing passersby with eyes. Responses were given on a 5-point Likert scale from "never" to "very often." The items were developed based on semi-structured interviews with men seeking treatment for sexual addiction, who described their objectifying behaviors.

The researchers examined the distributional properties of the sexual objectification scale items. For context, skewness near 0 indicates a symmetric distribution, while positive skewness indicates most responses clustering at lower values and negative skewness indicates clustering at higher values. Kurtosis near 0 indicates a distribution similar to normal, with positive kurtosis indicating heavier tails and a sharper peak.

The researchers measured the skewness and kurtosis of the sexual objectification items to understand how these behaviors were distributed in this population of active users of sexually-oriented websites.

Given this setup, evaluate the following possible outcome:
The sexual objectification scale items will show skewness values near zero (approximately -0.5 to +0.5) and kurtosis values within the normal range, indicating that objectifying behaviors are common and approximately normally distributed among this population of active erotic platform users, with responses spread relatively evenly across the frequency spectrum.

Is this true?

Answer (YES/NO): YES